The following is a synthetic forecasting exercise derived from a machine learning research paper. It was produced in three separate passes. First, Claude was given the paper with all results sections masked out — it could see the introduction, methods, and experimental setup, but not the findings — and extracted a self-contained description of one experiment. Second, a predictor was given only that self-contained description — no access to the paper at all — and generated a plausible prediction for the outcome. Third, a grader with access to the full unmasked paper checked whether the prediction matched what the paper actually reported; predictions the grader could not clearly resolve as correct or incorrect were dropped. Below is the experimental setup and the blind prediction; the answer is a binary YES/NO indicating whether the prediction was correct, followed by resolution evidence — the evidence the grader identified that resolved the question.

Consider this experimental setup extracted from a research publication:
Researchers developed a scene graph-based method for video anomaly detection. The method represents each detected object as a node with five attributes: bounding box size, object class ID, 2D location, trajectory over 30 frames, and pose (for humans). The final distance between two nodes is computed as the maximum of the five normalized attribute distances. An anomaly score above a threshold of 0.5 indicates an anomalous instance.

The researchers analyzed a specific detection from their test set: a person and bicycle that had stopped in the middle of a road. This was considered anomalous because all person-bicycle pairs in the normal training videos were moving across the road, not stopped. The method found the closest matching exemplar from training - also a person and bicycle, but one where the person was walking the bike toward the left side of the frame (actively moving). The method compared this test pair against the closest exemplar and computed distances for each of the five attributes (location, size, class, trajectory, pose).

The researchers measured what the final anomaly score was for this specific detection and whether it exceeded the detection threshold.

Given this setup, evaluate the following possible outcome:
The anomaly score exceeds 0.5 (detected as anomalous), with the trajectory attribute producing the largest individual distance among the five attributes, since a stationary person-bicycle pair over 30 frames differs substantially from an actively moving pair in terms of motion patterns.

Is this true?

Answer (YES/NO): YES